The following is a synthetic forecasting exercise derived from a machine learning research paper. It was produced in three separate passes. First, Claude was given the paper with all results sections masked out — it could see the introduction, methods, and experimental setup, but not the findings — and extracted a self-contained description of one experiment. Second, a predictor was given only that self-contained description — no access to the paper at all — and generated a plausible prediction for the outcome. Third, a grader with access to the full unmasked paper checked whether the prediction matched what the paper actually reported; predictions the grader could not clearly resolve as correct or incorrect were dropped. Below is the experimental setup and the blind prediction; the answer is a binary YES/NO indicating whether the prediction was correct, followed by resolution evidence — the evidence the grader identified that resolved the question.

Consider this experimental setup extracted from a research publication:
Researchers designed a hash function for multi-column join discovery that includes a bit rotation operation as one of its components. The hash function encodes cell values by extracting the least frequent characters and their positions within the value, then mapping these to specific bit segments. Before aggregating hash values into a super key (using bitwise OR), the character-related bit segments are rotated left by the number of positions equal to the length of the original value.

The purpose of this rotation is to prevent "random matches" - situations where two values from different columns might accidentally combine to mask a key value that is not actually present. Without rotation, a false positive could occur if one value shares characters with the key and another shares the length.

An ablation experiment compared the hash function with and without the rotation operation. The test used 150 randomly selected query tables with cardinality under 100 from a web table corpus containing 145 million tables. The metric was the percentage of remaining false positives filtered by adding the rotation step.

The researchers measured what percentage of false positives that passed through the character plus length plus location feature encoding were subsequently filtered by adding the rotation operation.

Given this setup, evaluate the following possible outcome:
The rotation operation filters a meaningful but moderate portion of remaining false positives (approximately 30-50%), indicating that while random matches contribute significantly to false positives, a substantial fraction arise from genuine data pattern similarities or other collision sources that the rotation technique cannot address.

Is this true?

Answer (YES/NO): NO